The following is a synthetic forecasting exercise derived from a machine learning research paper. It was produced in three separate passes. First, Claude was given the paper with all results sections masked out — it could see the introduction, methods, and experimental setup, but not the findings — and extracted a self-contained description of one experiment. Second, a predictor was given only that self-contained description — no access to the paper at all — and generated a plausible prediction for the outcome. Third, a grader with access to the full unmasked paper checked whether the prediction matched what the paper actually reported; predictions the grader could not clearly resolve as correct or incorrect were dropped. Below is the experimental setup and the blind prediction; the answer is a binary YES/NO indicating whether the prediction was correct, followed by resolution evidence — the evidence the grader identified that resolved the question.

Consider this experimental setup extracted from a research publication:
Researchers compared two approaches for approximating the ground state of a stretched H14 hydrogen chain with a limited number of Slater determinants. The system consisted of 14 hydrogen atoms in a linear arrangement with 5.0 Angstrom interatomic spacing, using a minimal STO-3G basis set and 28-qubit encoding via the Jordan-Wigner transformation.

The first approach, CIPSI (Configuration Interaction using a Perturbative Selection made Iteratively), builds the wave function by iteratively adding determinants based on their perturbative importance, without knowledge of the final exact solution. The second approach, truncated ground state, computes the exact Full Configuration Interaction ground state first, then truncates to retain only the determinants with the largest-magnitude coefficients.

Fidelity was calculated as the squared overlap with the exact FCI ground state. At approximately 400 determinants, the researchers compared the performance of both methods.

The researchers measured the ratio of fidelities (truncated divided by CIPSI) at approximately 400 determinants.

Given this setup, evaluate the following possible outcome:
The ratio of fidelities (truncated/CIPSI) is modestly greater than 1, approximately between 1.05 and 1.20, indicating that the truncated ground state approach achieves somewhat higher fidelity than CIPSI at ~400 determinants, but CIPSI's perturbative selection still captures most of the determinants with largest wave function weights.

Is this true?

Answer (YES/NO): NO